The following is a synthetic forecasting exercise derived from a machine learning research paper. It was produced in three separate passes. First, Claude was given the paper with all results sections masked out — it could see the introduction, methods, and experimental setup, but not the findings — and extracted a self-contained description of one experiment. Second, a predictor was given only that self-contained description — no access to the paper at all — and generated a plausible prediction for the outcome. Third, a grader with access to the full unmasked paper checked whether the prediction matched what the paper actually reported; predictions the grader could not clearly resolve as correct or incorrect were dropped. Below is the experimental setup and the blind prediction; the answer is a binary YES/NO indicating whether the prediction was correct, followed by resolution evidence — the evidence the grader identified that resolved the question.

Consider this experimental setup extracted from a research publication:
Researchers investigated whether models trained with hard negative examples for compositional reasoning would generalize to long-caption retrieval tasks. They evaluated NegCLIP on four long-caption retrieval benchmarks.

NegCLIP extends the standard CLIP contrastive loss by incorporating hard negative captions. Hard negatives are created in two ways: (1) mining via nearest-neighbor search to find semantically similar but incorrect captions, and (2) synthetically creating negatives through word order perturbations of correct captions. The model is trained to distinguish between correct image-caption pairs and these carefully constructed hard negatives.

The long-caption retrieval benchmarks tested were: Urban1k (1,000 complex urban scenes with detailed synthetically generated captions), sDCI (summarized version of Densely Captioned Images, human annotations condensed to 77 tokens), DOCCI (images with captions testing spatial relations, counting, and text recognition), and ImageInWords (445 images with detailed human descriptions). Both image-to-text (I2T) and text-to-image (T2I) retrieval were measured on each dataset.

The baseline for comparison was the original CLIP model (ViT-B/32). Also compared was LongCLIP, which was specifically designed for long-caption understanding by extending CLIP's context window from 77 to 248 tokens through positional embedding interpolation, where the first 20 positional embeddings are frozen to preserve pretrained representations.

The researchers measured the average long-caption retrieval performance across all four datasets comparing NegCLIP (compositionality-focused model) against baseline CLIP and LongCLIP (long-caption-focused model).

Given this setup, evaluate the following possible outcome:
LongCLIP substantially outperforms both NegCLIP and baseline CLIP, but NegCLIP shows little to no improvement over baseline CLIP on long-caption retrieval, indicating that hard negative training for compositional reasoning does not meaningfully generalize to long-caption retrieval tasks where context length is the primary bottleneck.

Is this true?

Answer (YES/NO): NO